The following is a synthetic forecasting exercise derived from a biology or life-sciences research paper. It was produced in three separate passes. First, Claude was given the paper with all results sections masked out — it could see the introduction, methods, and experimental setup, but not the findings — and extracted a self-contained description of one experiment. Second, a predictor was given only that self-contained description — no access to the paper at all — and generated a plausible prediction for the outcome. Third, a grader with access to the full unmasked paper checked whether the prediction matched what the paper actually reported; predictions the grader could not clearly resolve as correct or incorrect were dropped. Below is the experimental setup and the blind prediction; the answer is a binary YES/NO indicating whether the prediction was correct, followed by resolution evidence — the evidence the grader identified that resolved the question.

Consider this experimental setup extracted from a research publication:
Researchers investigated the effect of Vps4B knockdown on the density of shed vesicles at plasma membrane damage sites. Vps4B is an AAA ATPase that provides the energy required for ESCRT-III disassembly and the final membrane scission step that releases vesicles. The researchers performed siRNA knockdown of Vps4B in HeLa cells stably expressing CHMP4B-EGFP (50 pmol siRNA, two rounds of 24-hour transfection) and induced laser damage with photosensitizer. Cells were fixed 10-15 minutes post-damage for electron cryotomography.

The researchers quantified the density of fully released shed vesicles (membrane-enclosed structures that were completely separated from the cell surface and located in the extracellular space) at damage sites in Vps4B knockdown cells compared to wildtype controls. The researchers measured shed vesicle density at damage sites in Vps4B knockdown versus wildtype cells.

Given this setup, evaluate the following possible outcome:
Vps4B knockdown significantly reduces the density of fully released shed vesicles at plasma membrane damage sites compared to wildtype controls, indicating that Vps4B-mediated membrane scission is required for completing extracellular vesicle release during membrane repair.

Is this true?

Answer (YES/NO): NO